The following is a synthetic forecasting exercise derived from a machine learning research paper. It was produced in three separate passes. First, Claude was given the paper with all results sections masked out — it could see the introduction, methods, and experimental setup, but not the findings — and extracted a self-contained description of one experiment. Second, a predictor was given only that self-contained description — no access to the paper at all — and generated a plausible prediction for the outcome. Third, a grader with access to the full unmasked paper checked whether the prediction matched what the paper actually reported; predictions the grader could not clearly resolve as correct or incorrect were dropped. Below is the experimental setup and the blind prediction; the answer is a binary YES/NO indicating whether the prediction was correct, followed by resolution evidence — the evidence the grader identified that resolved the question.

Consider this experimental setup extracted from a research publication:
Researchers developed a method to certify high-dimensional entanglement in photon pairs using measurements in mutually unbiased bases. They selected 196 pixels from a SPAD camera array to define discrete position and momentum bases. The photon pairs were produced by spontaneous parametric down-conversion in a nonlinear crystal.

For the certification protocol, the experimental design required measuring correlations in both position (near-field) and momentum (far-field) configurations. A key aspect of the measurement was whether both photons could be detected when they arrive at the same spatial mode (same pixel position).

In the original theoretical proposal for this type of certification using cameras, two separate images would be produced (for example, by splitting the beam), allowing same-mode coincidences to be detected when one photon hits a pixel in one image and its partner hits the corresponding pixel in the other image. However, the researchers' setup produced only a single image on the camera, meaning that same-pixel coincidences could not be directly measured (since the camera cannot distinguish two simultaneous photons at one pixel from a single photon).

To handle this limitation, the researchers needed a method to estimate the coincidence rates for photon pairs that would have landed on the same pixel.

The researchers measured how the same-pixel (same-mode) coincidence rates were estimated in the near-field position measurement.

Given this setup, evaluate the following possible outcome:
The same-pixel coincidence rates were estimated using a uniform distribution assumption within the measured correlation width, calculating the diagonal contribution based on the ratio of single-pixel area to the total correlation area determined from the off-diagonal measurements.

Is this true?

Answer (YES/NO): NO